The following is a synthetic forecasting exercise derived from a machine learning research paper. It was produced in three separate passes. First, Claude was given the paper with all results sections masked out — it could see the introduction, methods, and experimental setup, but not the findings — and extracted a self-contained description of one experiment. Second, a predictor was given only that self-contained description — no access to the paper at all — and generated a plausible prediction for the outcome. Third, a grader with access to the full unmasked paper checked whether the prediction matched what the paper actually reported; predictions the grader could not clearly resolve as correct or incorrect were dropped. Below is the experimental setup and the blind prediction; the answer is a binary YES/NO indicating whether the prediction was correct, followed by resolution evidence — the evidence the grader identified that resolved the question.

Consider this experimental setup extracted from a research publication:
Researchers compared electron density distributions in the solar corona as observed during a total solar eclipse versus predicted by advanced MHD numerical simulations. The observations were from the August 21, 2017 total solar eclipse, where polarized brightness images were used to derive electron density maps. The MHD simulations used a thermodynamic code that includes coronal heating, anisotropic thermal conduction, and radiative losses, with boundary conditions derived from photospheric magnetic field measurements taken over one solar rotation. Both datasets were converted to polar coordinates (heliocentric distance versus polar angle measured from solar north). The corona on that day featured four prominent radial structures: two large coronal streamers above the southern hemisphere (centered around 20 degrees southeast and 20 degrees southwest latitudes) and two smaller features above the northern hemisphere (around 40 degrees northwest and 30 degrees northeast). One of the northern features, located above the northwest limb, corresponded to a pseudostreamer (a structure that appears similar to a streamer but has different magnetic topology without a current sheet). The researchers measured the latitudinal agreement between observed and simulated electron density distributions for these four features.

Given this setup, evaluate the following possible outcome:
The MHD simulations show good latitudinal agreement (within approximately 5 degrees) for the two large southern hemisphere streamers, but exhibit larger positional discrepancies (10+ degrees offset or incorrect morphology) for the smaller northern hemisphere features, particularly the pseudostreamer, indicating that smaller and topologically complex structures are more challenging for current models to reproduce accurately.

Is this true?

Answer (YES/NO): NO